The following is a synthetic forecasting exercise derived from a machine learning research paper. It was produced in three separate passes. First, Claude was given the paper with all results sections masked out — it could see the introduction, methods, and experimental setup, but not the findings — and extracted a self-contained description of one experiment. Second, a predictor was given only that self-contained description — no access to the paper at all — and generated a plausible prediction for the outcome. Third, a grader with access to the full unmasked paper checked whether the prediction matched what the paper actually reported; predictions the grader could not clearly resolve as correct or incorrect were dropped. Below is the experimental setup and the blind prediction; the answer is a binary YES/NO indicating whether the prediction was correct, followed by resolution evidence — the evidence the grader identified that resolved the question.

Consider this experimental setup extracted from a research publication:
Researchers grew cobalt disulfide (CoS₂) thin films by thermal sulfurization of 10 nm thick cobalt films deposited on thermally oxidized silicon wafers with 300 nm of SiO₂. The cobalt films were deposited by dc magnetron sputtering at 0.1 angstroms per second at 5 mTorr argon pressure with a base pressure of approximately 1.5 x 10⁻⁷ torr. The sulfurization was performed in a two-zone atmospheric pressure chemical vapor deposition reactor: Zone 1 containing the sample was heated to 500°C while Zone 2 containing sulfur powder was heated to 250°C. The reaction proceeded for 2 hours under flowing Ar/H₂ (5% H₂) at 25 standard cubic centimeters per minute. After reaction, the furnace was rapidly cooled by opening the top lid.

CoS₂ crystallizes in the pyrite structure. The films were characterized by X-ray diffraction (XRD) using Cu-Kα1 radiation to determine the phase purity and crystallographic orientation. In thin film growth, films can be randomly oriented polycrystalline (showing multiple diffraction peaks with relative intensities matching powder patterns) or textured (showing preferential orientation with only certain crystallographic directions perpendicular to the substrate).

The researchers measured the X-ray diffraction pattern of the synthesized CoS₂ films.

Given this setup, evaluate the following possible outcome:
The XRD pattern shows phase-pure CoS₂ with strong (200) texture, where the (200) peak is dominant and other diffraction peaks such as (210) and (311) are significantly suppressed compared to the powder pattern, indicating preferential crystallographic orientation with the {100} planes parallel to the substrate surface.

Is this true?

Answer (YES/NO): YES